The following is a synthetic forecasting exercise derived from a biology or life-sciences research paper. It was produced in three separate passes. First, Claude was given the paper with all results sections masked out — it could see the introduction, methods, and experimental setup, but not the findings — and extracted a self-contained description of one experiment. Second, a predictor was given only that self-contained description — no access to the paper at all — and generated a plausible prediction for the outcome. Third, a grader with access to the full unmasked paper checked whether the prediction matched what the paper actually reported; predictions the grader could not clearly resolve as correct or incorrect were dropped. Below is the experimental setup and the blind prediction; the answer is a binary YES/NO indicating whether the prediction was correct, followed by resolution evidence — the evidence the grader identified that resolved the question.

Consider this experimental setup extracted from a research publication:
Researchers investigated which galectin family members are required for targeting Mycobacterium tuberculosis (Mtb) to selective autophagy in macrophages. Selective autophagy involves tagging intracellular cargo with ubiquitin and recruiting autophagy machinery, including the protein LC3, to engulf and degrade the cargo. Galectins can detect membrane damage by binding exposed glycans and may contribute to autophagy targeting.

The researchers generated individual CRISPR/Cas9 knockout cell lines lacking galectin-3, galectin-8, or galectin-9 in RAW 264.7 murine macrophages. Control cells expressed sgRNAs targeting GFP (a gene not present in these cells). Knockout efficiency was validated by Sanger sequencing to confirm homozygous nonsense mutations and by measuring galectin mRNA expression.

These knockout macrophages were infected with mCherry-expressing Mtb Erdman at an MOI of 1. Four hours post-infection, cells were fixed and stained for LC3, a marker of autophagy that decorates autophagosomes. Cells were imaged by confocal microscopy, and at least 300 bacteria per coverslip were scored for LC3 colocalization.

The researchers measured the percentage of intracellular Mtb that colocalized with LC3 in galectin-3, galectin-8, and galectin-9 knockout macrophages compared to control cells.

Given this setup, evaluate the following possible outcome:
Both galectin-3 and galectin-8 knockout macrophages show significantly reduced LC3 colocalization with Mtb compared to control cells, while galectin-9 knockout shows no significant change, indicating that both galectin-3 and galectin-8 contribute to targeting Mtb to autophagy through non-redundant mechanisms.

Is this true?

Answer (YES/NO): NO